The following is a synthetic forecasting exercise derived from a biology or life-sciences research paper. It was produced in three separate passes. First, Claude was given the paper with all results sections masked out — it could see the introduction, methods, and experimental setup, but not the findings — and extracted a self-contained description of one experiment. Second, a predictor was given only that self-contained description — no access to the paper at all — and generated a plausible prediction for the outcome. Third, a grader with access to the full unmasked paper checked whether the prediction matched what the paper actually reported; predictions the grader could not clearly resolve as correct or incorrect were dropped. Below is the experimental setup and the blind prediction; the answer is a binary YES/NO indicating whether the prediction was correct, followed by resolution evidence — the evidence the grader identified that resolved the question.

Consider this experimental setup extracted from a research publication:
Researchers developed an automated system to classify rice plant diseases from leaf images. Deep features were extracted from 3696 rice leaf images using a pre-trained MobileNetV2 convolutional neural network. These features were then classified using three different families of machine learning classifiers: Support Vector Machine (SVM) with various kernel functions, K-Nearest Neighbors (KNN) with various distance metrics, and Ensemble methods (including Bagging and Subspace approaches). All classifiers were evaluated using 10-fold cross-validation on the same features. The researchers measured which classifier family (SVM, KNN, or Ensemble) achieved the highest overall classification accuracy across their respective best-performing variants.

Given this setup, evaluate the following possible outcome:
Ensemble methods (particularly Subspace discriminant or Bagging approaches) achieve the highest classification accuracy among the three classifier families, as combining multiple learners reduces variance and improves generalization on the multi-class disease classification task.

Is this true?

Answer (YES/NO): NO